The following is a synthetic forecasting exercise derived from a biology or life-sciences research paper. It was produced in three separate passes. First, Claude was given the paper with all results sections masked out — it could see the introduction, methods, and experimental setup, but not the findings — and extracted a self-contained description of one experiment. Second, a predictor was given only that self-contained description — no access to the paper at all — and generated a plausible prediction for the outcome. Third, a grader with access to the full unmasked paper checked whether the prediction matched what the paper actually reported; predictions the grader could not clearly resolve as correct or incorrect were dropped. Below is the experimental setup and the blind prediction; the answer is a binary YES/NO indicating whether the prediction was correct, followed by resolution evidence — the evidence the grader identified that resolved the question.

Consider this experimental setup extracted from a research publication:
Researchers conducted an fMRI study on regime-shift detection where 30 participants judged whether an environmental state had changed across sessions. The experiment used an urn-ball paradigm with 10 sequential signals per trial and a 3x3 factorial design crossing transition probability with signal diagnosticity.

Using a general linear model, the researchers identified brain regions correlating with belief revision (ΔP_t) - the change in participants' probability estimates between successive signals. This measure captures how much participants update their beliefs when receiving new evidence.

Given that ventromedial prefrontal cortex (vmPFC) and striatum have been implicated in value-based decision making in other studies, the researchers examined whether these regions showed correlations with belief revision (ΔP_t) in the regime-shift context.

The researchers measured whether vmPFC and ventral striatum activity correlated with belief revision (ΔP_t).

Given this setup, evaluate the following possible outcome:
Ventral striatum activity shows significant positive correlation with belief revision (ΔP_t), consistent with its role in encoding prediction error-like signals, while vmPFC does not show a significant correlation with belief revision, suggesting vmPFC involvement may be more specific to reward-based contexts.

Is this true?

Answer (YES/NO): NO